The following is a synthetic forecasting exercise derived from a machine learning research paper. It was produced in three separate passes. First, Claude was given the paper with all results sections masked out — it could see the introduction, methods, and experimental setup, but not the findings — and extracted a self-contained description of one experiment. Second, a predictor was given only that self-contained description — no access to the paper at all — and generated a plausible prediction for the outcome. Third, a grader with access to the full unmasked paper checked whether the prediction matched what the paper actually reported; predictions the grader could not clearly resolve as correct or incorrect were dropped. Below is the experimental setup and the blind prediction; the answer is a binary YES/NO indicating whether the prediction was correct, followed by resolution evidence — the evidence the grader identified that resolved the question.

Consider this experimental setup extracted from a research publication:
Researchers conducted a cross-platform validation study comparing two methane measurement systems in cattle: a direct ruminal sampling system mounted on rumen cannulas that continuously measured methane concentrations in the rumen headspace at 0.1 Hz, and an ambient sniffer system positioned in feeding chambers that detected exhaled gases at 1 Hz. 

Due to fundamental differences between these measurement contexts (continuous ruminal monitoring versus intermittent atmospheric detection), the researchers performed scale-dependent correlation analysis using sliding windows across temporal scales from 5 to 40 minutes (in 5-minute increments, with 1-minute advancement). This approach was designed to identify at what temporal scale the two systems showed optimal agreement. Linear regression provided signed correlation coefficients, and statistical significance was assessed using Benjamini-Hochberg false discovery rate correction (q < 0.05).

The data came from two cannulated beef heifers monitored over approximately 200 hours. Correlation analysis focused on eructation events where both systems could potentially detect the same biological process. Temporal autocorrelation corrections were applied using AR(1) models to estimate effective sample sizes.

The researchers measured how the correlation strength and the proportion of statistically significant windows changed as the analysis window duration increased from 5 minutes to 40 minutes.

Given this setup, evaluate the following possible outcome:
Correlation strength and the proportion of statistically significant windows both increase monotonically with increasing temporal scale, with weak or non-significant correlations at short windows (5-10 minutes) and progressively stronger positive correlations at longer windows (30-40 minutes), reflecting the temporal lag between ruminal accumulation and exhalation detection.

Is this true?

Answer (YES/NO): NO